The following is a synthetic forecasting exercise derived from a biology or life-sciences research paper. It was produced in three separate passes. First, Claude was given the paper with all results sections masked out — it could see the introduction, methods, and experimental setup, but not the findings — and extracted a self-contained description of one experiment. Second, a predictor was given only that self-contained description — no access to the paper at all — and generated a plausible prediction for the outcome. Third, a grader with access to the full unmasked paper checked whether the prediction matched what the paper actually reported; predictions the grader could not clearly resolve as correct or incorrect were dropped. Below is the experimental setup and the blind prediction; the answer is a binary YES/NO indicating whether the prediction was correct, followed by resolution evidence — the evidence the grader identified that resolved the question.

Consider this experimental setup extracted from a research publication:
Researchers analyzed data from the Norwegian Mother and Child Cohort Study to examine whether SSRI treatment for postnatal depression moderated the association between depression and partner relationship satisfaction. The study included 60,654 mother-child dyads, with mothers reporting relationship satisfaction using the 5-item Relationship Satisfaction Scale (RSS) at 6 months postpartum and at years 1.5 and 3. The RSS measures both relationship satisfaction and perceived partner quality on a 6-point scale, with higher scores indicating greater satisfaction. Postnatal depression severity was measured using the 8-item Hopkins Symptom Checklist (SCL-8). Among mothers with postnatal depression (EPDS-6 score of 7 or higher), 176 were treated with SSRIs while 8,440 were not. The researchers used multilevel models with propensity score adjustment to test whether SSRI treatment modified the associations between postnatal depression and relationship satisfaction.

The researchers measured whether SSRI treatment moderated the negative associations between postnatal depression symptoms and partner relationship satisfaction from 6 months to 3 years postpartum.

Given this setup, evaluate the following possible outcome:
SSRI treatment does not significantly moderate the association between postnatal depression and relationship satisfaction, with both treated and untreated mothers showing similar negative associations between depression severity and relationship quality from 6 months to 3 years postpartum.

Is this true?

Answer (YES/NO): NO